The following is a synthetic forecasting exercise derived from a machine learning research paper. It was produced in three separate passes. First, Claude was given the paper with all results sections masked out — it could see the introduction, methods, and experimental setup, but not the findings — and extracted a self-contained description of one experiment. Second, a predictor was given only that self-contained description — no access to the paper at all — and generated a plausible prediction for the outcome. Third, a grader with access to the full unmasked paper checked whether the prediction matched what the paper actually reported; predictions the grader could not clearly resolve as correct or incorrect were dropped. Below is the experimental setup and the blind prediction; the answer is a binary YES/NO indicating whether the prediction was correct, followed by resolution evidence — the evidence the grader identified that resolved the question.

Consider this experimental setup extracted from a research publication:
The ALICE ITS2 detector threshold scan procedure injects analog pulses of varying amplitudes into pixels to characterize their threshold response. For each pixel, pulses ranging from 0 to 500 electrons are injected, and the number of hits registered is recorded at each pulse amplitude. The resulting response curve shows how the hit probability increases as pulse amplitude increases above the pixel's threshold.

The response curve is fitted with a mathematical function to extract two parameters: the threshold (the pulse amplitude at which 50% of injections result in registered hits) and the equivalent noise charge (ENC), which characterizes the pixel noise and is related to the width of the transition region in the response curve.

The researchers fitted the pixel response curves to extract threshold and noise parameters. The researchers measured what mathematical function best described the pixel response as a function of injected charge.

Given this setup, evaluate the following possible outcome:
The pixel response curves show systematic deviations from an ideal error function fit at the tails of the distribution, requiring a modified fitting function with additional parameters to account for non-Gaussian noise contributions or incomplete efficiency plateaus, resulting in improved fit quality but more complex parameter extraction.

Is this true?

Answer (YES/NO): NO